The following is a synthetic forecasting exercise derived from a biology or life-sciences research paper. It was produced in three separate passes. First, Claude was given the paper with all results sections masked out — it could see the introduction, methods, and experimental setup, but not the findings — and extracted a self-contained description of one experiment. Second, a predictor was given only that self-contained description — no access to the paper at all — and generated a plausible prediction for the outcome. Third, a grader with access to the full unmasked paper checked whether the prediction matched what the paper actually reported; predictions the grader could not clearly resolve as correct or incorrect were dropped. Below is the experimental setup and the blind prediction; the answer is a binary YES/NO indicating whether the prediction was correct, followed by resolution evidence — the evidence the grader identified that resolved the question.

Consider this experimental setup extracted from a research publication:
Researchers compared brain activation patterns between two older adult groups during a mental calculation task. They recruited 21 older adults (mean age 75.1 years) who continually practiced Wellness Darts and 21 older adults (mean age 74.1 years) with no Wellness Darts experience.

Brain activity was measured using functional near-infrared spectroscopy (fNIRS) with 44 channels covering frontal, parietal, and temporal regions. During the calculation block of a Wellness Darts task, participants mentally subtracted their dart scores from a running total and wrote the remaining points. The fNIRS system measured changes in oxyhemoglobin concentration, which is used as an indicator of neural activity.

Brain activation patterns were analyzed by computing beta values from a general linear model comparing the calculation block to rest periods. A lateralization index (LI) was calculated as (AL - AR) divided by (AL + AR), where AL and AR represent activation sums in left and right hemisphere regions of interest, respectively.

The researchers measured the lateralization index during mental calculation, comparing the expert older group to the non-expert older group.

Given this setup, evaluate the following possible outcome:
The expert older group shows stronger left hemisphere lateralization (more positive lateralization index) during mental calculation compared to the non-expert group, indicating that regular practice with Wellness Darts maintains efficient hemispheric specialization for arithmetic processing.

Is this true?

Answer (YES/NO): NO